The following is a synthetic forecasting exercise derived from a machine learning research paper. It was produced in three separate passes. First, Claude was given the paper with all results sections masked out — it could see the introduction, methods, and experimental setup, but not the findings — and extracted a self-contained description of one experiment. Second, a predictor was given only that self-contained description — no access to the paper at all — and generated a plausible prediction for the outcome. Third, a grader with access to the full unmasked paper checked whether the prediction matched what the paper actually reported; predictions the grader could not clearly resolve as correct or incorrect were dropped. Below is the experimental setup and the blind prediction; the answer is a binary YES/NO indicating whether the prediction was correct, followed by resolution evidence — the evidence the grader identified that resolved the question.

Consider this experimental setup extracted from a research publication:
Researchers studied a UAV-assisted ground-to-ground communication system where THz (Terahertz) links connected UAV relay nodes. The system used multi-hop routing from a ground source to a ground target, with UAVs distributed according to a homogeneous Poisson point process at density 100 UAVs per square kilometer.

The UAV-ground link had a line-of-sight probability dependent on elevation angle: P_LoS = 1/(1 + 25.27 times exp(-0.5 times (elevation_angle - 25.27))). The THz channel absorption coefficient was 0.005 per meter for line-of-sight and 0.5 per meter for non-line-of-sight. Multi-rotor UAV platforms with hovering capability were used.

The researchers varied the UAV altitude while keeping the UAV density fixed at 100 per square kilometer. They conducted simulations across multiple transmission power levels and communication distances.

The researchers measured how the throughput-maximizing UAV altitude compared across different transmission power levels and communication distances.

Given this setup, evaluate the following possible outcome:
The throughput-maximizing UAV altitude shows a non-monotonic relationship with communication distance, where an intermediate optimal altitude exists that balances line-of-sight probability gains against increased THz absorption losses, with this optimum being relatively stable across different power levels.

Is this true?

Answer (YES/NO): NO